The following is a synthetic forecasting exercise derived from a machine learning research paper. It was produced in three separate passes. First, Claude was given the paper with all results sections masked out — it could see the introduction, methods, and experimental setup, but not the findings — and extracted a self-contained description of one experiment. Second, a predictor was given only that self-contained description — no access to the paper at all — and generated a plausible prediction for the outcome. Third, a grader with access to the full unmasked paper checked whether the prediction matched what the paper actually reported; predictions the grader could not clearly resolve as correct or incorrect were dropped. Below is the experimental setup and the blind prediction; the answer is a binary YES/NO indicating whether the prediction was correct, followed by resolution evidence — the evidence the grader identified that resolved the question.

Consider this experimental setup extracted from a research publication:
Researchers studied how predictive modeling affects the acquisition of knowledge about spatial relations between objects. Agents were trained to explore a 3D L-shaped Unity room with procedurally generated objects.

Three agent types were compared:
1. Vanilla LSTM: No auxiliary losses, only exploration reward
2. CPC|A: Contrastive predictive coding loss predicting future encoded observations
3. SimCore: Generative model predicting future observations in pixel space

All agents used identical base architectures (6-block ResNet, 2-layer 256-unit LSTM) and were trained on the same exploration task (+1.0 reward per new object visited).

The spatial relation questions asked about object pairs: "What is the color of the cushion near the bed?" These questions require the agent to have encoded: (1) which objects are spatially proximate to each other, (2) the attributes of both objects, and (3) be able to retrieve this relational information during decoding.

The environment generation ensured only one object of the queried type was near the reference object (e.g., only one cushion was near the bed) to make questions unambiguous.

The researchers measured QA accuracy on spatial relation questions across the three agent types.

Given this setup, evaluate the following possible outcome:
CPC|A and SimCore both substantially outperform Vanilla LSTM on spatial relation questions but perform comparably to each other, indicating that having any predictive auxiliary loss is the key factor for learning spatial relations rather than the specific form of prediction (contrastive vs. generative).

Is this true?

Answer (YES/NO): NO